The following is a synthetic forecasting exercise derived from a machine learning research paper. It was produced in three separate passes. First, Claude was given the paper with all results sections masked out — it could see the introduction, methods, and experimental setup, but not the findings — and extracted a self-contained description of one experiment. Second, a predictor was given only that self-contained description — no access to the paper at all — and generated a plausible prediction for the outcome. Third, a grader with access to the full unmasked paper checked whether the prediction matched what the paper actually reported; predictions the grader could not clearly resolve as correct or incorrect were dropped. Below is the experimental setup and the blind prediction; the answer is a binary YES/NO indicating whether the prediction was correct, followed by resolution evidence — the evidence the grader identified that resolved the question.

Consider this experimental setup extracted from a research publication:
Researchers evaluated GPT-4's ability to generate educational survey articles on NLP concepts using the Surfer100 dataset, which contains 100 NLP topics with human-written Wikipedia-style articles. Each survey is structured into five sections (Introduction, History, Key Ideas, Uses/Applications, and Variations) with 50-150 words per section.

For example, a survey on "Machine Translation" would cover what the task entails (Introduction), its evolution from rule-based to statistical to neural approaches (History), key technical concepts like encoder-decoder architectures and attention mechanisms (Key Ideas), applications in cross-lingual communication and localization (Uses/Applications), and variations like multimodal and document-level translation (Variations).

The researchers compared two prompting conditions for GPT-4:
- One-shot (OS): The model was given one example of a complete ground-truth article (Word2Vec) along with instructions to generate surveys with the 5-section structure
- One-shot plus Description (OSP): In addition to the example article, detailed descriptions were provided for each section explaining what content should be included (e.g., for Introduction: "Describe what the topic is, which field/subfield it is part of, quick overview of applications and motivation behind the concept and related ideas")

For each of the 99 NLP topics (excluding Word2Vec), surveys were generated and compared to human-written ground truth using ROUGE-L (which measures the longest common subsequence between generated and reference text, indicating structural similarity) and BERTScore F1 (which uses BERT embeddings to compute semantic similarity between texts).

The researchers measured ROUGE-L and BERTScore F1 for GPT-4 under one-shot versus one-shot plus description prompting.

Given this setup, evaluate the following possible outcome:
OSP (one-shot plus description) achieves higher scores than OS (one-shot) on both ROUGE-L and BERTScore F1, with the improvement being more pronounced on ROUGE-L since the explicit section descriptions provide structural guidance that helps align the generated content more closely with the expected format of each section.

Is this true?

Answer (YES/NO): YES